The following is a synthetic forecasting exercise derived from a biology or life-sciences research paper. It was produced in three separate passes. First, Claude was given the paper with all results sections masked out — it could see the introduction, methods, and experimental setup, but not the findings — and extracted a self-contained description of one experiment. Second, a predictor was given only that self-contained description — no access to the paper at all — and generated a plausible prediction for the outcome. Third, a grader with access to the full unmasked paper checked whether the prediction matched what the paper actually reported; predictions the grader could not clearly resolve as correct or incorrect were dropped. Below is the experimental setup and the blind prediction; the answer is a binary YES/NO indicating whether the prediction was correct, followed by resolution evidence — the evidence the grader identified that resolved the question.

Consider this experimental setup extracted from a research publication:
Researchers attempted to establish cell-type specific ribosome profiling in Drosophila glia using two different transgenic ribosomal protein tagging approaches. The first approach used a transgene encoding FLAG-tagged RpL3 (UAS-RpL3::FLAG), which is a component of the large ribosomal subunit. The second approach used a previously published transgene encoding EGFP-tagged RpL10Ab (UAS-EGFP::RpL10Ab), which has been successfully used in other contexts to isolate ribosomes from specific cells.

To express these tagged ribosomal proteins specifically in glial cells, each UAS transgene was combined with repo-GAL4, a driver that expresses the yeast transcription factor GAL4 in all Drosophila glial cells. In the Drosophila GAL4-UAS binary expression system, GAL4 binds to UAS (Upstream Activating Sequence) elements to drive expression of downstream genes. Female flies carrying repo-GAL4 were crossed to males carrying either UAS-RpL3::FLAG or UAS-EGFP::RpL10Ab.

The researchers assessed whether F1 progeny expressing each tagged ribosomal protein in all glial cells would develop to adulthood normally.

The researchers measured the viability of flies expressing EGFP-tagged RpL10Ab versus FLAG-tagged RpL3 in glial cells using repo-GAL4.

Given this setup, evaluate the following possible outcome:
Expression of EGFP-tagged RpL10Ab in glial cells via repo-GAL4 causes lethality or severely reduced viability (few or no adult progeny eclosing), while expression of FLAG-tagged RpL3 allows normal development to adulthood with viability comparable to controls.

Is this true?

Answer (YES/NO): YES